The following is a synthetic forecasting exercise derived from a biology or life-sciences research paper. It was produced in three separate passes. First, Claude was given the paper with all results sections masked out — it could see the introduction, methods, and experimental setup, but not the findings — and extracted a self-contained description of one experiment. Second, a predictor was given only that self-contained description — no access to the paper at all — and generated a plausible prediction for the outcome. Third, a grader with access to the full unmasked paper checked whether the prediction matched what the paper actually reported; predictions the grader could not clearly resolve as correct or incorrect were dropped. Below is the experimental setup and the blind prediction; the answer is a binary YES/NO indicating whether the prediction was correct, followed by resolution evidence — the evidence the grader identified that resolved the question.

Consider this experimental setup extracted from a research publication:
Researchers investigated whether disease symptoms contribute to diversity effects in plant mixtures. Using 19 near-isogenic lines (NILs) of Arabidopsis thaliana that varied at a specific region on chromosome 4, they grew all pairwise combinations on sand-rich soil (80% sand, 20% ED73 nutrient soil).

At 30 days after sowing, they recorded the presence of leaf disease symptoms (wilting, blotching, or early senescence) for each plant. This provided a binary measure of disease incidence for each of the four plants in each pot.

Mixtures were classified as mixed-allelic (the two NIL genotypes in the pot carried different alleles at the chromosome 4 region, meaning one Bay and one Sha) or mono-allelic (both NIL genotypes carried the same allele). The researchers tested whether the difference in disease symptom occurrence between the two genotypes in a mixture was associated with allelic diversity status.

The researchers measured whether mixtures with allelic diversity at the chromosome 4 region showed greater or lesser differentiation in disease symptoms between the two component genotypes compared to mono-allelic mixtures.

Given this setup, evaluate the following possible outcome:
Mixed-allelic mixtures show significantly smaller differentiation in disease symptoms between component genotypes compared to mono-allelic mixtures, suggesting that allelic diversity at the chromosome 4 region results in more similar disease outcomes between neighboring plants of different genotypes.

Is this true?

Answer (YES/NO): NO